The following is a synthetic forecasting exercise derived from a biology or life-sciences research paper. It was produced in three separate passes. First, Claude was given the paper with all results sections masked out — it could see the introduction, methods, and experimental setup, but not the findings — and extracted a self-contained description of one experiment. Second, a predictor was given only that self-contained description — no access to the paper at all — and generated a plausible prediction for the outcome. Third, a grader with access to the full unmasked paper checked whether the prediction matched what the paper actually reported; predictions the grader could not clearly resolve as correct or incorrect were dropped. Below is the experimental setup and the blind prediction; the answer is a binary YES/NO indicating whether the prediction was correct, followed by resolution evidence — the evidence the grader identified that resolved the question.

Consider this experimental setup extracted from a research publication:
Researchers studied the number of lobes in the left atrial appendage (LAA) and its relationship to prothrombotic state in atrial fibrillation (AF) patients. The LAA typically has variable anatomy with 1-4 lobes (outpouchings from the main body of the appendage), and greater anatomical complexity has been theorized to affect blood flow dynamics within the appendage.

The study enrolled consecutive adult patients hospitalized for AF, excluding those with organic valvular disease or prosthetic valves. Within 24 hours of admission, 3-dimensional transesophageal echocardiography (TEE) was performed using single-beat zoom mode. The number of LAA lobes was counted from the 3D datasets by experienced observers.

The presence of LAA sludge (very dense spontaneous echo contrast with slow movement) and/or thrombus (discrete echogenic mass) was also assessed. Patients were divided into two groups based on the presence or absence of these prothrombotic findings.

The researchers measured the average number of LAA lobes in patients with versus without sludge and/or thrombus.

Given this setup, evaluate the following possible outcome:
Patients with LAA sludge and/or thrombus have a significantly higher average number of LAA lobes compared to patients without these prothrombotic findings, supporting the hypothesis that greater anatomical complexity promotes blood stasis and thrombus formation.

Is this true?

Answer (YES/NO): NO